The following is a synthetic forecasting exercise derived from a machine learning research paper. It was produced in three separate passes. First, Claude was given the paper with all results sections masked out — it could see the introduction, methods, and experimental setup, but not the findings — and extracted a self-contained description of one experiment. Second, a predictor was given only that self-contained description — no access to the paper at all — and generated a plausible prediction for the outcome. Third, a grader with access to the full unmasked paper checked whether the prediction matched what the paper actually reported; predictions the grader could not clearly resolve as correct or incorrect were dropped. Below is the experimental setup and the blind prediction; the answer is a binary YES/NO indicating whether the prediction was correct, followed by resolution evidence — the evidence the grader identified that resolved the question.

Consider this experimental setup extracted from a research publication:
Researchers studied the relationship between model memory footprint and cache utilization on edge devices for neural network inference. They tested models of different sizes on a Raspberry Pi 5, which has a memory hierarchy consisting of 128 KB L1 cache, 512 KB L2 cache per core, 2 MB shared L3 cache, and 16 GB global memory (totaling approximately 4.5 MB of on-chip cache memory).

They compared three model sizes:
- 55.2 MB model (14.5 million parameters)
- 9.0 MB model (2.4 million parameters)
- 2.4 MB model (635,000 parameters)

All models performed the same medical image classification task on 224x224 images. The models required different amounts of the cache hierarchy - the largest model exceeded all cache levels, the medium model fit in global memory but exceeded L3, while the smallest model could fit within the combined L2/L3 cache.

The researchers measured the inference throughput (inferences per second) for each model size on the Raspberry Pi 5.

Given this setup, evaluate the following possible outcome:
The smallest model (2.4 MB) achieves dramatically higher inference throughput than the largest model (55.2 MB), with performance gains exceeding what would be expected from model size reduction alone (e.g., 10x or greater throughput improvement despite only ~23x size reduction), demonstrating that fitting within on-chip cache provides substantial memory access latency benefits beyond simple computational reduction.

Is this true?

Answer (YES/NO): NO